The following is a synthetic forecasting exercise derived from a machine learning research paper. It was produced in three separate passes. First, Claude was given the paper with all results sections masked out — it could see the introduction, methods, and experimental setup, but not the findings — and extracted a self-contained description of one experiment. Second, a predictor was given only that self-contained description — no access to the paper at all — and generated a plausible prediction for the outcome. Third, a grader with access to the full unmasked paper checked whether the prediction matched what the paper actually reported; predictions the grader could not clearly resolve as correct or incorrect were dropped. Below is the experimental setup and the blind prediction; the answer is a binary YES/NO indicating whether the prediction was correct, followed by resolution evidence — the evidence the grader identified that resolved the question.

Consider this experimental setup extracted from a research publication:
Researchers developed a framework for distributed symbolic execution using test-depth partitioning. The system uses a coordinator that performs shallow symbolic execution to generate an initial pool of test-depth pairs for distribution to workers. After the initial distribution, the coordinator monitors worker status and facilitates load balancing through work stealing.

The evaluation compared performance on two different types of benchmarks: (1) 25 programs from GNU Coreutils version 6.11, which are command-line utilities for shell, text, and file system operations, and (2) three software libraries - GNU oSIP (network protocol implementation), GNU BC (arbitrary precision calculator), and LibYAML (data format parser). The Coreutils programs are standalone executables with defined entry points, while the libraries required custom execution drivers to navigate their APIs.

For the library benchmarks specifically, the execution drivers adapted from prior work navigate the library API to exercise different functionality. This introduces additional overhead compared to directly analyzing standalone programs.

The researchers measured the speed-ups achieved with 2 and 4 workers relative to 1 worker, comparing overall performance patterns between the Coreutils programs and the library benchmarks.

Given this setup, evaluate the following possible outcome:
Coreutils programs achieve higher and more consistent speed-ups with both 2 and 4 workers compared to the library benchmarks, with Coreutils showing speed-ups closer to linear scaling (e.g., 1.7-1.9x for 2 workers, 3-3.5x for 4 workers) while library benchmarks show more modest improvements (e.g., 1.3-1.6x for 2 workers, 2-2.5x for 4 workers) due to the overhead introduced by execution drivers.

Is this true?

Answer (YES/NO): NO